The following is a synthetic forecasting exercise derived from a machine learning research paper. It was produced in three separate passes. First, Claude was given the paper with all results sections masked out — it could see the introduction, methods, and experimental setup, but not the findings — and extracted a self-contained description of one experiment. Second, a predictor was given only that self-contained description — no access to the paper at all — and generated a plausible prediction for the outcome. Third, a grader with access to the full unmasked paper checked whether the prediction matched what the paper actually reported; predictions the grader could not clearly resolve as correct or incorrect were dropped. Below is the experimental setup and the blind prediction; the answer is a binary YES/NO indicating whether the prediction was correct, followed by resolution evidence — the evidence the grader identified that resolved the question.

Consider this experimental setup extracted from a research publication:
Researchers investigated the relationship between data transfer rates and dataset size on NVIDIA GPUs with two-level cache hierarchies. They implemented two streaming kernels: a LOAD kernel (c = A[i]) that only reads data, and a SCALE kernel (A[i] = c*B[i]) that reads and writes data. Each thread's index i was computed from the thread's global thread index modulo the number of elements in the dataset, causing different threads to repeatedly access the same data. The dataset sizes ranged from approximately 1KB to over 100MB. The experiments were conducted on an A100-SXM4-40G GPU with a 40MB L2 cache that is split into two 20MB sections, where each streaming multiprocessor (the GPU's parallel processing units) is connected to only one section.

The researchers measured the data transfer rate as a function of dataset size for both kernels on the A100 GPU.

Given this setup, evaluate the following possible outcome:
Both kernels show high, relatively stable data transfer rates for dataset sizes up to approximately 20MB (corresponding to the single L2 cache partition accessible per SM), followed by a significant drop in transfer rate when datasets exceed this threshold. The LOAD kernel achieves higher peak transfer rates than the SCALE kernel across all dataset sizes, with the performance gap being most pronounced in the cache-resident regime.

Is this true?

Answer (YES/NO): NO